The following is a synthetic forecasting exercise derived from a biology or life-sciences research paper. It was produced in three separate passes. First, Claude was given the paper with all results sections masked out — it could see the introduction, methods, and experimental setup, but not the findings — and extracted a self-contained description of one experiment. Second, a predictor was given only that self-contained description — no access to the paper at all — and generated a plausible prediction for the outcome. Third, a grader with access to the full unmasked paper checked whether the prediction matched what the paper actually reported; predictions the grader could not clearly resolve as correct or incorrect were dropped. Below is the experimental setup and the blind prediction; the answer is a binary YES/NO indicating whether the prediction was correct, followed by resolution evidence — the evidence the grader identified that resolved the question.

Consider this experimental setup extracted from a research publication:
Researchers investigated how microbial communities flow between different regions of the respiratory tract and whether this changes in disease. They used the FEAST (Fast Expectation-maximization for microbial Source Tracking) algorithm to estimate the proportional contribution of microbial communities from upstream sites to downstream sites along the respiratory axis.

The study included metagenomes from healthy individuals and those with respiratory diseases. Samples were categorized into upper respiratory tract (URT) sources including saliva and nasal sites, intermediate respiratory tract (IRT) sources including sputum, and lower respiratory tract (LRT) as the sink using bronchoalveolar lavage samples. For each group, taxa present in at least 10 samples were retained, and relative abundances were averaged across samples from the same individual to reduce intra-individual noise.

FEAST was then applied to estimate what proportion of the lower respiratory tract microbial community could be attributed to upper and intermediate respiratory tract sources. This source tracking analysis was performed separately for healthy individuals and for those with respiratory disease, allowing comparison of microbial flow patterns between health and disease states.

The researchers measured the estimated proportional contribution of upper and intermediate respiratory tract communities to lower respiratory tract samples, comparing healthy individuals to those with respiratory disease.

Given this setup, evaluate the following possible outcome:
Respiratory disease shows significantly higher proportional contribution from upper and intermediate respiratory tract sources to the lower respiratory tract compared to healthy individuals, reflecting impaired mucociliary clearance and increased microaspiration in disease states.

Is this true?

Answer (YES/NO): NO